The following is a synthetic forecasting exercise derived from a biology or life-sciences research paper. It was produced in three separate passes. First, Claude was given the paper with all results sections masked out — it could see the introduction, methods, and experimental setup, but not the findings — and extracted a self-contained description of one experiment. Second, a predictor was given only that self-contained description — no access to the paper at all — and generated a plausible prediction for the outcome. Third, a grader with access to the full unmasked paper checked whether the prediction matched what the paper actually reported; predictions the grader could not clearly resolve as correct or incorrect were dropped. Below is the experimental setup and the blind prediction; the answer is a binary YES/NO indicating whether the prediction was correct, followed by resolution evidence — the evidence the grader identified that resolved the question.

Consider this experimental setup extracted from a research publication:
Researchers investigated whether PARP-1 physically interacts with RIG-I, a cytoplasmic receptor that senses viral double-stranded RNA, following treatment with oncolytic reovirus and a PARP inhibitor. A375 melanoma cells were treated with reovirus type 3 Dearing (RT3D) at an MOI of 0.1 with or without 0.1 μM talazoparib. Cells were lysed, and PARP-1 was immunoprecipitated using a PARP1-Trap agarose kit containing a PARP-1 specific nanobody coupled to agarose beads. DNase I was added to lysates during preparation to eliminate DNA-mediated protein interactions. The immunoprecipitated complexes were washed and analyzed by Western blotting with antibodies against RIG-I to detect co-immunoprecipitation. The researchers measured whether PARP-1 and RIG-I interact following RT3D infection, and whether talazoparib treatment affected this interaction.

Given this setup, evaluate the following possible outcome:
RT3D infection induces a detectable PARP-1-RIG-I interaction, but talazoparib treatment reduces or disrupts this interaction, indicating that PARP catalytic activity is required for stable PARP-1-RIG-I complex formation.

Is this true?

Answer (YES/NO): NO